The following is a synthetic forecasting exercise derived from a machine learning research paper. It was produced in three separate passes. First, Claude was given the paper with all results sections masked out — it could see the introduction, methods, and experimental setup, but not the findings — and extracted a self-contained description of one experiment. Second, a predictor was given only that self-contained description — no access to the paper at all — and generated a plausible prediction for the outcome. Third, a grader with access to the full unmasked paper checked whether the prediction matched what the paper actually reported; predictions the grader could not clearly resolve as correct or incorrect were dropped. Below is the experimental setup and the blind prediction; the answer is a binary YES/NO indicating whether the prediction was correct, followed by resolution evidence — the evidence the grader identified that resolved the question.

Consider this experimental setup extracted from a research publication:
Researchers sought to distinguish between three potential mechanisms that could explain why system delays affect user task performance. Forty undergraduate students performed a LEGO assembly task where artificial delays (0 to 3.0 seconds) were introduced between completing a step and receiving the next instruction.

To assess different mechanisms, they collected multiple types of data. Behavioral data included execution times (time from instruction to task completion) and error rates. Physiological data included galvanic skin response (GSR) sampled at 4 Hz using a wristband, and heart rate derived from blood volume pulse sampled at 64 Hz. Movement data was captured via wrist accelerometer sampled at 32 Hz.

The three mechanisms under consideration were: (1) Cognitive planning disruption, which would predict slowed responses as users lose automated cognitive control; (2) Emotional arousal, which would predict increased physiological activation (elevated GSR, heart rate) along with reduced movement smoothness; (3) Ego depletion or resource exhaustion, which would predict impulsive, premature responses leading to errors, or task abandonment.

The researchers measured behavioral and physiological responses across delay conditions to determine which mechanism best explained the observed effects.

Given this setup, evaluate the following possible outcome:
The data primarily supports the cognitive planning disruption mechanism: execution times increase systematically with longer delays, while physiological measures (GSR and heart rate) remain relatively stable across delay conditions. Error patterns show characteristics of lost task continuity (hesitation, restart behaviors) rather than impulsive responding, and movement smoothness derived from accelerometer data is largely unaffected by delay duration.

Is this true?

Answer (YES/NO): NO